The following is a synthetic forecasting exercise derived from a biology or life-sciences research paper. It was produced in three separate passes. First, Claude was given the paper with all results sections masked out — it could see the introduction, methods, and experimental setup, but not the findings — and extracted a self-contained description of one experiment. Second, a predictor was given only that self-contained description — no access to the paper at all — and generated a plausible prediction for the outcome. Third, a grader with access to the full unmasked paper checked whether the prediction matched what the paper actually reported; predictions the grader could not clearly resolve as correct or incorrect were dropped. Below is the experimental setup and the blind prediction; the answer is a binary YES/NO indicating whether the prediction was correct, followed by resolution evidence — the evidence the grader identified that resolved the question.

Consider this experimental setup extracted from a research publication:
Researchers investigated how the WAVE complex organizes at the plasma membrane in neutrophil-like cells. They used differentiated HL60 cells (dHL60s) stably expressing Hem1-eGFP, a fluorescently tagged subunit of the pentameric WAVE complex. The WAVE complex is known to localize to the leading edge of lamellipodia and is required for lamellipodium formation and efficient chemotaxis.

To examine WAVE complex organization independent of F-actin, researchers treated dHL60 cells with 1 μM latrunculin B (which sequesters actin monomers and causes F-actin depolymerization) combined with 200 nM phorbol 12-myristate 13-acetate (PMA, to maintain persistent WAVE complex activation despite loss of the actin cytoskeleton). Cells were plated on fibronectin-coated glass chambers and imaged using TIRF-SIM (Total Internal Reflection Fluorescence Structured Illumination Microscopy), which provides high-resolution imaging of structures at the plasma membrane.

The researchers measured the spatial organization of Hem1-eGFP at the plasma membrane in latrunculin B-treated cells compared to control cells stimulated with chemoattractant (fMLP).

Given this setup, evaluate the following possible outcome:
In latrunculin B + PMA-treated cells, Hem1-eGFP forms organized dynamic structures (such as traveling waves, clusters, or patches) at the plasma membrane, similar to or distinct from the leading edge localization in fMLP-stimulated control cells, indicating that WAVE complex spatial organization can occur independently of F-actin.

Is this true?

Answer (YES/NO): NO